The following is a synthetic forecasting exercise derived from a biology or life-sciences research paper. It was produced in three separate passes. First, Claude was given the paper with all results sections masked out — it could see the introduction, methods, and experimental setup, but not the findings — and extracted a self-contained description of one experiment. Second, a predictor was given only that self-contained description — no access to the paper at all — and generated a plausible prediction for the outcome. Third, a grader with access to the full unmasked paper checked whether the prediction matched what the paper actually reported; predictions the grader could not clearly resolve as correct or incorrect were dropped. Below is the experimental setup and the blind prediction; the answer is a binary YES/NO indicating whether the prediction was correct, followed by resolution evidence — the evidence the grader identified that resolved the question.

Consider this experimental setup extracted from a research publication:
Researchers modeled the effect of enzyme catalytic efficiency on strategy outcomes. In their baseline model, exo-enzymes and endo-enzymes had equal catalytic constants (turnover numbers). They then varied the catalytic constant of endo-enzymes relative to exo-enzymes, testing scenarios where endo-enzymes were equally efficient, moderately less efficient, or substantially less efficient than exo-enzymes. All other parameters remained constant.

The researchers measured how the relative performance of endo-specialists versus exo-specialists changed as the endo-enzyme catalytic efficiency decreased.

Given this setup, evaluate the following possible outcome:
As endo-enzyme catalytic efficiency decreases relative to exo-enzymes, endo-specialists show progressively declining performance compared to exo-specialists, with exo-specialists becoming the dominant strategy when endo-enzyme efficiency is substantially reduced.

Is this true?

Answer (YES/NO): YES